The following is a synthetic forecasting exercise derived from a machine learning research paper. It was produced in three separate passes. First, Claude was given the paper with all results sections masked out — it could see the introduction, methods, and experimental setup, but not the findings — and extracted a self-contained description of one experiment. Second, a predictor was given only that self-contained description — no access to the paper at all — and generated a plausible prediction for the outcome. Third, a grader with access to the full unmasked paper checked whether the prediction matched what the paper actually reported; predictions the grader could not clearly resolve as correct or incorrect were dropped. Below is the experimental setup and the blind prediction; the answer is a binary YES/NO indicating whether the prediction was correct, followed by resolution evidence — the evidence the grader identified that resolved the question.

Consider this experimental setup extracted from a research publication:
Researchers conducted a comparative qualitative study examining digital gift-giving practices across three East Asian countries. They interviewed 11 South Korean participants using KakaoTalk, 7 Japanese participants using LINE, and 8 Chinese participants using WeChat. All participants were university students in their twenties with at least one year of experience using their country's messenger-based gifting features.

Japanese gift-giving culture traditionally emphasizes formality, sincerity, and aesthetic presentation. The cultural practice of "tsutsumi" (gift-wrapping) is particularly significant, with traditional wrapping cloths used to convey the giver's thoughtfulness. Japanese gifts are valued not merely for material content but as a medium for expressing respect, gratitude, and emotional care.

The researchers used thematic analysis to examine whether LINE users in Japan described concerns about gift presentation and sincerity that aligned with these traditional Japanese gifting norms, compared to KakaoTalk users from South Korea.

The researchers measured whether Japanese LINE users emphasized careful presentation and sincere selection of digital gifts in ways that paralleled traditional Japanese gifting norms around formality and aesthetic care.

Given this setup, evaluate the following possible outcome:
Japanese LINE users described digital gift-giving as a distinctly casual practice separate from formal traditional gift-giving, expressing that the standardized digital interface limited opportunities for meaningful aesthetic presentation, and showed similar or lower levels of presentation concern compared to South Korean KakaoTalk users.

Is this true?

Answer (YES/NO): NO